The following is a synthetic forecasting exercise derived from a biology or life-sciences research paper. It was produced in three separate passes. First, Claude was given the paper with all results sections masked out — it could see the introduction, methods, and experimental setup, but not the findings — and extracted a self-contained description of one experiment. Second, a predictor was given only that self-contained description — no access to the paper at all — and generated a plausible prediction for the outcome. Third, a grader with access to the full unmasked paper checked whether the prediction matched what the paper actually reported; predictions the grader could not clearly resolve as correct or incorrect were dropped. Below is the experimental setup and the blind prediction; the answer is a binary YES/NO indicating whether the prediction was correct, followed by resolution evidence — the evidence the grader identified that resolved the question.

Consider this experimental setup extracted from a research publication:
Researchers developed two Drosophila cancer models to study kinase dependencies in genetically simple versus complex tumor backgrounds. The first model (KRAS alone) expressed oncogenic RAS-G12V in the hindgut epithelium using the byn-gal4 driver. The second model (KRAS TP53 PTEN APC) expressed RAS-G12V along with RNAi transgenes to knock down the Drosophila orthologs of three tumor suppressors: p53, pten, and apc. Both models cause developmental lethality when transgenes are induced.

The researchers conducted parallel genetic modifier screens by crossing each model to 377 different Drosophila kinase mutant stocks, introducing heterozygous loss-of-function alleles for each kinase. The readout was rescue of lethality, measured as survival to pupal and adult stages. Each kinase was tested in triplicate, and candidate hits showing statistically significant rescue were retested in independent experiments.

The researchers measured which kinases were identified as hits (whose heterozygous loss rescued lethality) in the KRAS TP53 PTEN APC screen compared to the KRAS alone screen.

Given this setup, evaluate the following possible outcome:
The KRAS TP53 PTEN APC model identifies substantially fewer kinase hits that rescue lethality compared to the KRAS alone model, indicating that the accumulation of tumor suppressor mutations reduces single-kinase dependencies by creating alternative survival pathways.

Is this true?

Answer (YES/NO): NO